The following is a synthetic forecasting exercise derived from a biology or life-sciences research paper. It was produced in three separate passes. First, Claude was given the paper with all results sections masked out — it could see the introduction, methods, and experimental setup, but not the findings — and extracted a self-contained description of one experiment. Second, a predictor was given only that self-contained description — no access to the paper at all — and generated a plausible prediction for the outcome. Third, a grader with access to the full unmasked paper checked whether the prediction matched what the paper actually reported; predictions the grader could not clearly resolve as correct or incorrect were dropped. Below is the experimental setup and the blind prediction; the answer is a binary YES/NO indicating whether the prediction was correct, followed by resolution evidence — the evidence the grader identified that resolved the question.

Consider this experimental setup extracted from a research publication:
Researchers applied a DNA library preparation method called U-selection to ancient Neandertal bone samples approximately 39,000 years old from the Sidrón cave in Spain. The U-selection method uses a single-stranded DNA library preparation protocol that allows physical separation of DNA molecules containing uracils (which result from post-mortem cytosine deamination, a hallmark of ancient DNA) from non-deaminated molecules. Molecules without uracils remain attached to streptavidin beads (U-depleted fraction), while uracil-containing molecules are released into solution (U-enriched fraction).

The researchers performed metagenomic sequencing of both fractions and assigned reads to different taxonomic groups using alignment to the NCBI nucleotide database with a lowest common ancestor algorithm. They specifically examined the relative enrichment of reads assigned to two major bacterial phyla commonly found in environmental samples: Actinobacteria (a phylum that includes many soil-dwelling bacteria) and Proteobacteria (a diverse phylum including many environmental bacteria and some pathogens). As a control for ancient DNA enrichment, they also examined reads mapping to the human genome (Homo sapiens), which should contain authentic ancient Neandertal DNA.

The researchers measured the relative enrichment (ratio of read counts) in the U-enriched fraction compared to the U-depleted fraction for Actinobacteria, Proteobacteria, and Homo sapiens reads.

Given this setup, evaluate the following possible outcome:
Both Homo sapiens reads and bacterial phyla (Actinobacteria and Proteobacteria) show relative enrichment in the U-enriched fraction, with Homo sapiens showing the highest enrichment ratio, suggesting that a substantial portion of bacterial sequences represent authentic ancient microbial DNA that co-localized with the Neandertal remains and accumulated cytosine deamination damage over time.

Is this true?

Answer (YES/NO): NO